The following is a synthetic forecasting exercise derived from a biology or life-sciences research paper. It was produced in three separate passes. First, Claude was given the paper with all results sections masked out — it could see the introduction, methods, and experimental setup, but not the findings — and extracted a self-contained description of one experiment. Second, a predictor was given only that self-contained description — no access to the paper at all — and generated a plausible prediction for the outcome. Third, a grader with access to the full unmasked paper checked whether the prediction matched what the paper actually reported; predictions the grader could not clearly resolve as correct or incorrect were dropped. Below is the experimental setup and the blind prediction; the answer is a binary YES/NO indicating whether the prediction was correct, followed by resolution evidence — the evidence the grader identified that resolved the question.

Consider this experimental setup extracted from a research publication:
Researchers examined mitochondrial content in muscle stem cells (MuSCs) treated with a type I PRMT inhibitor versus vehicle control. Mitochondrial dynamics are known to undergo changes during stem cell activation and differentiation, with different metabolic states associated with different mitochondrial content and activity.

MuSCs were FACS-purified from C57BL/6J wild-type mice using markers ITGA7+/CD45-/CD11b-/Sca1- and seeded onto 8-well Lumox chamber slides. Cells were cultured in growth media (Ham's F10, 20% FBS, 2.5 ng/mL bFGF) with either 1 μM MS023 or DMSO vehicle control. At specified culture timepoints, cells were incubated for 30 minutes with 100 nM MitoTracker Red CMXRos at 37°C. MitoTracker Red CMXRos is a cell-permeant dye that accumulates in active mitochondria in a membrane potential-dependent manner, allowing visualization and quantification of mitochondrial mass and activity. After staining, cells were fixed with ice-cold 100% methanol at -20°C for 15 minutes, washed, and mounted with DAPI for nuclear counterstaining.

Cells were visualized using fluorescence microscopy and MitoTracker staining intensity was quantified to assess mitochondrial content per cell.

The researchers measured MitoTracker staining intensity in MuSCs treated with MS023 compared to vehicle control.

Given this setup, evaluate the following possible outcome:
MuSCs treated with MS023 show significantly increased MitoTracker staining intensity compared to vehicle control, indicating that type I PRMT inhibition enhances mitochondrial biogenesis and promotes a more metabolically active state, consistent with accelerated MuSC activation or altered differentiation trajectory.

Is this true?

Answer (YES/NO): YES